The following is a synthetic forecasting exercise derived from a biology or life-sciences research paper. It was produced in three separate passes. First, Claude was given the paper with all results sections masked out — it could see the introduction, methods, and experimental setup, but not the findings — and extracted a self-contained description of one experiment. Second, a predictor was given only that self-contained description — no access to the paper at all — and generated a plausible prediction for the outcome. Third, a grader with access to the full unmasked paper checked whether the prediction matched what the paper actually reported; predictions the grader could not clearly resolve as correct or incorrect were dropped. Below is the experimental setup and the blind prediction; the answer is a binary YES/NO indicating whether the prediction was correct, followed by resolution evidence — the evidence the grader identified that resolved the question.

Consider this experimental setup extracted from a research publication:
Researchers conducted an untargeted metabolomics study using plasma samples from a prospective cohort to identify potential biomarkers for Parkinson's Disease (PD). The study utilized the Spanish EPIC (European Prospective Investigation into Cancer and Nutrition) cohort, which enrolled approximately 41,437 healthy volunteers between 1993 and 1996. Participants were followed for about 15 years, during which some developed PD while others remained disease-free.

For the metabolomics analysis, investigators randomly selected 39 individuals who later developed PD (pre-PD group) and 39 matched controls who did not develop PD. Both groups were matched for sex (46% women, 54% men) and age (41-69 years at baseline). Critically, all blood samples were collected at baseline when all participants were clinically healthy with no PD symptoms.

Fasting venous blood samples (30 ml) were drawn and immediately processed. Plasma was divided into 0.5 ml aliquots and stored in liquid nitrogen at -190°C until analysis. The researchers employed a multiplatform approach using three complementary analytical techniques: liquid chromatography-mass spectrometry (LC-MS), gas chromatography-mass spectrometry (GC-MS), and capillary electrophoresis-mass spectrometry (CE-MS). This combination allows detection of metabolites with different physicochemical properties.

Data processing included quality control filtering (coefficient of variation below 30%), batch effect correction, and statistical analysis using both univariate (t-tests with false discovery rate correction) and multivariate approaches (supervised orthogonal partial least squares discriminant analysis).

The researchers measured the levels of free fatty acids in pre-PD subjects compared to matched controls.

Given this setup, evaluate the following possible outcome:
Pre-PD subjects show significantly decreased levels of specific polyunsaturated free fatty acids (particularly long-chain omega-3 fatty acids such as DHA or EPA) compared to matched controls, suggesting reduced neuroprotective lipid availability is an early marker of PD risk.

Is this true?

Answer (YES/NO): NO